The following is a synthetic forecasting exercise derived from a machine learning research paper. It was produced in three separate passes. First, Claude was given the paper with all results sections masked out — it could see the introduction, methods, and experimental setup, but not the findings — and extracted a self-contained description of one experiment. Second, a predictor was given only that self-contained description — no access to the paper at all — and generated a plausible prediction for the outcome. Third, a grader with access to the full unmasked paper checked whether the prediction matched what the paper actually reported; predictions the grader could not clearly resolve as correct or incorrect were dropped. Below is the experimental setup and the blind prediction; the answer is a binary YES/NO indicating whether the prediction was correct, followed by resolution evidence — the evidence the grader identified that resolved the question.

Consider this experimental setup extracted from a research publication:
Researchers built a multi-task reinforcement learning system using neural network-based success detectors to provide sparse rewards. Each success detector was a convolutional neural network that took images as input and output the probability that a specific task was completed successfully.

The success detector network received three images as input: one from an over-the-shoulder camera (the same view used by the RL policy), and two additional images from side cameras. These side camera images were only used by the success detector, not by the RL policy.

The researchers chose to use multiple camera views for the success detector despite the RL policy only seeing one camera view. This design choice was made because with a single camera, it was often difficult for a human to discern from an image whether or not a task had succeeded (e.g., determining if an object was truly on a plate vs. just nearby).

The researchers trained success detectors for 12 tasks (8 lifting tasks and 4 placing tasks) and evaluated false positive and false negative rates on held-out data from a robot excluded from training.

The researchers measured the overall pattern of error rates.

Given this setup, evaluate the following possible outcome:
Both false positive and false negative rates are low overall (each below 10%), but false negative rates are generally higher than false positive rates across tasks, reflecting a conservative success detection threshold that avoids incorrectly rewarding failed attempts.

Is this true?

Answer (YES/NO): YES